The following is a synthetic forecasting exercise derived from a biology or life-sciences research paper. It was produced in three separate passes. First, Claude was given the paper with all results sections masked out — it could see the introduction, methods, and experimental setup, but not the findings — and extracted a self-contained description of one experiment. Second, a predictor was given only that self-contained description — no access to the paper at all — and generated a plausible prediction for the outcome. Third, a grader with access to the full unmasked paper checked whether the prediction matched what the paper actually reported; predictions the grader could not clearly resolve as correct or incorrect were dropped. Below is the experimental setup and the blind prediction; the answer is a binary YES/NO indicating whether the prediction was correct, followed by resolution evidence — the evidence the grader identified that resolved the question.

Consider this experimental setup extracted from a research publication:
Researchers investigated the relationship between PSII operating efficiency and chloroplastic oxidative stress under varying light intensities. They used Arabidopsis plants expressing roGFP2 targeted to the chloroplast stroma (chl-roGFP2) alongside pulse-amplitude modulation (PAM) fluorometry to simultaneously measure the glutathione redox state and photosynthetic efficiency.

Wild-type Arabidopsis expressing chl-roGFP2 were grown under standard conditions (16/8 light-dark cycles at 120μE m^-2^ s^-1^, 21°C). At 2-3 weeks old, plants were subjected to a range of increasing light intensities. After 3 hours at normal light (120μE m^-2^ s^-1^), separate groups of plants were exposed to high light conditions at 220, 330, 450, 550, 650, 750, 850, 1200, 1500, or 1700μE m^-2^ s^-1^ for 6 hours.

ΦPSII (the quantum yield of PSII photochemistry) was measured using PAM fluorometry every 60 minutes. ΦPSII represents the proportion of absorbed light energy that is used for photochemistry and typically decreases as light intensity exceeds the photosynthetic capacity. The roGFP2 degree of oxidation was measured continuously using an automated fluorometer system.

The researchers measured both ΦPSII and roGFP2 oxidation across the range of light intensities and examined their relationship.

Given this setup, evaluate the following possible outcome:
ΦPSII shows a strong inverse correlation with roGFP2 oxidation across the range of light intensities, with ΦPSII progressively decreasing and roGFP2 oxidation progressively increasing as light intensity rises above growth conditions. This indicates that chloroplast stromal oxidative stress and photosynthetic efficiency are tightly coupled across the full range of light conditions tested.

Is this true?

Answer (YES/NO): NO